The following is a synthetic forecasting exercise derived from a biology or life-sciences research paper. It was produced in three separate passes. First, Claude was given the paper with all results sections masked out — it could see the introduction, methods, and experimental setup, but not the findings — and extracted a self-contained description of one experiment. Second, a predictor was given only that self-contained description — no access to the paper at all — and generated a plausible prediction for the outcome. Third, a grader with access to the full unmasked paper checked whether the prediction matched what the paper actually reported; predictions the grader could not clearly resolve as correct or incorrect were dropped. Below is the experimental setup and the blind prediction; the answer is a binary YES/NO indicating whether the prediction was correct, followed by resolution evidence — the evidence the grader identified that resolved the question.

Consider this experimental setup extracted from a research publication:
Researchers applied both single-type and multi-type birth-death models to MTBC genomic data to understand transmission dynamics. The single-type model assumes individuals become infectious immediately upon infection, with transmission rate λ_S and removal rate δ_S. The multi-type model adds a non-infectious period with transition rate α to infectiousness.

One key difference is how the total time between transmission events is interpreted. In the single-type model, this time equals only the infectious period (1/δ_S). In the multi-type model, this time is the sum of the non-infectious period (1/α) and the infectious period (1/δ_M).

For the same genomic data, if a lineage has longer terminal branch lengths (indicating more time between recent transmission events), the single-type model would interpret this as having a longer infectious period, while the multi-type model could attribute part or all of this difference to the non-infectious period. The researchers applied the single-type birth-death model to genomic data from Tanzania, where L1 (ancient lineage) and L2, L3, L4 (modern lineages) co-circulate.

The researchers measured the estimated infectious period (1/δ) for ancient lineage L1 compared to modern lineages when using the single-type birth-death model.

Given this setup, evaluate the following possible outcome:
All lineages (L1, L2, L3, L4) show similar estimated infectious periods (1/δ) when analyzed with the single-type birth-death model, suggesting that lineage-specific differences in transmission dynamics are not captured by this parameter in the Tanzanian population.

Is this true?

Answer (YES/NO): NO